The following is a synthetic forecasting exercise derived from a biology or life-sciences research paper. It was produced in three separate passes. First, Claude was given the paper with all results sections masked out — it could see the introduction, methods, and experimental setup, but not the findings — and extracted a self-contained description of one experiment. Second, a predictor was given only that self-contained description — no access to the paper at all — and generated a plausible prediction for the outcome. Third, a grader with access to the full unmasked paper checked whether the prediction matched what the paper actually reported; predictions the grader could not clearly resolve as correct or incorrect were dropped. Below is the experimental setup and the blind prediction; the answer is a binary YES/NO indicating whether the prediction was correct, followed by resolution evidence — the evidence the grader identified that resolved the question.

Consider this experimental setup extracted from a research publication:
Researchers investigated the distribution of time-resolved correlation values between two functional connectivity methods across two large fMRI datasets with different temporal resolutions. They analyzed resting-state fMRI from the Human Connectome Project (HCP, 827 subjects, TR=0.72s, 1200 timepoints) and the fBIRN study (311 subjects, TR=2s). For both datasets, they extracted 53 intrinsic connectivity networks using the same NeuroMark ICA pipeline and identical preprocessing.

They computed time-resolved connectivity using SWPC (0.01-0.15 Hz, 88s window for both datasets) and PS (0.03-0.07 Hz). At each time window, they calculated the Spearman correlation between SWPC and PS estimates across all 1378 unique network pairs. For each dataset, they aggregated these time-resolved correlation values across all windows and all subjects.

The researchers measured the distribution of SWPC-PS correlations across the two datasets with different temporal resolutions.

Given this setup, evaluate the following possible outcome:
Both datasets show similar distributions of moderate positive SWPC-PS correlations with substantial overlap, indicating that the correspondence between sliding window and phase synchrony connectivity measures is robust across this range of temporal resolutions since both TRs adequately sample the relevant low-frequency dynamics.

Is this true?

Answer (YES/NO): YES